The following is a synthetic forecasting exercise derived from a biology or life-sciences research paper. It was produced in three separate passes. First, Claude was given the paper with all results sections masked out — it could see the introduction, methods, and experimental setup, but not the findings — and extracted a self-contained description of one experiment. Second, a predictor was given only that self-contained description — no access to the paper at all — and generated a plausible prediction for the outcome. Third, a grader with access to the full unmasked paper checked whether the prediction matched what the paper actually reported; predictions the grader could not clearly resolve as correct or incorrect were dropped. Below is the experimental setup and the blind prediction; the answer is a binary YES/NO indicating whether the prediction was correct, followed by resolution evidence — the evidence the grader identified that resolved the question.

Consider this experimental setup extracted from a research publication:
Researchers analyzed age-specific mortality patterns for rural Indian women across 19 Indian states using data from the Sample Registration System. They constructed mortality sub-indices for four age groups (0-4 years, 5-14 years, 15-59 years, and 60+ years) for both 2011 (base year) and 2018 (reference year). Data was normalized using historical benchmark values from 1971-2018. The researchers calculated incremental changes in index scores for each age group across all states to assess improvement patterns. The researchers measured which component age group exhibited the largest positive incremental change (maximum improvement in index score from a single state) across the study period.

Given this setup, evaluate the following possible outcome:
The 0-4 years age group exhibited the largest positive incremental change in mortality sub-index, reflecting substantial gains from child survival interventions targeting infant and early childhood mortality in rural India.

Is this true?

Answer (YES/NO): NO